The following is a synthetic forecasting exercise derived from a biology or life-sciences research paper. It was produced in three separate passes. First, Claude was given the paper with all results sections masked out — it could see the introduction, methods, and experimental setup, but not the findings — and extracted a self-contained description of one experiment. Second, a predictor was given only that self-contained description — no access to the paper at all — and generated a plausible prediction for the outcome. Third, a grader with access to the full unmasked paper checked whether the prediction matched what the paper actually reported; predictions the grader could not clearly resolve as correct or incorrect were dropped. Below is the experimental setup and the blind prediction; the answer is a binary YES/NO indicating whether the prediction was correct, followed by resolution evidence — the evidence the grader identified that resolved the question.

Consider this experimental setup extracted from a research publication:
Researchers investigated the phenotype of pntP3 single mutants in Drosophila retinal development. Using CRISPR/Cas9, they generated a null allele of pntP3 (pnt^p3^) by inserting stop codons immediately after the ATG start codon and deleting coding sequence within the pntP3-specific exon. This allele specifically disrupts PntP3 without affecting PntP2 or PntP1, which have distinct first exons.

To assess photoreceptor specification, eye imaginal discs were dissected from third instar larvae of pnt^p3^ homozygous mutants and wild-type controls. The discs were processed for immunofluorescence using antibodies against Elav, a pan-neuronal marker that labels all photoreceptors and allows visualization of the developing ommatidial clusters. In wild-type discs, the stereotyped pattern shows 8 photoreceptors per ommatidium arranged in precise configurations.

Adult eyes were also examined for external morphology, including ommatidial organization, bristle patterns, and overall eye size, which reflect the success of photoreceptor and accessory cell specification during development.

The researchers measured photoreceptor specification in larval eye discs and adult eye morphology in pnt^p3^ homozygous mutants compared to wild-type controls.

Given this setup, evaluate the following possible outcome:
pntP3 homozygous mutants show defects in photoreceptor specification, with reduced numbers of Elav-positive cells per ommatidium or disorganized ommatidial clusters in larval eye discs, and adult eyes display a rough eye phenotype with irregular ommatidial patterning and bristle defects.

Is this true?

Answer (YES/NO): NO